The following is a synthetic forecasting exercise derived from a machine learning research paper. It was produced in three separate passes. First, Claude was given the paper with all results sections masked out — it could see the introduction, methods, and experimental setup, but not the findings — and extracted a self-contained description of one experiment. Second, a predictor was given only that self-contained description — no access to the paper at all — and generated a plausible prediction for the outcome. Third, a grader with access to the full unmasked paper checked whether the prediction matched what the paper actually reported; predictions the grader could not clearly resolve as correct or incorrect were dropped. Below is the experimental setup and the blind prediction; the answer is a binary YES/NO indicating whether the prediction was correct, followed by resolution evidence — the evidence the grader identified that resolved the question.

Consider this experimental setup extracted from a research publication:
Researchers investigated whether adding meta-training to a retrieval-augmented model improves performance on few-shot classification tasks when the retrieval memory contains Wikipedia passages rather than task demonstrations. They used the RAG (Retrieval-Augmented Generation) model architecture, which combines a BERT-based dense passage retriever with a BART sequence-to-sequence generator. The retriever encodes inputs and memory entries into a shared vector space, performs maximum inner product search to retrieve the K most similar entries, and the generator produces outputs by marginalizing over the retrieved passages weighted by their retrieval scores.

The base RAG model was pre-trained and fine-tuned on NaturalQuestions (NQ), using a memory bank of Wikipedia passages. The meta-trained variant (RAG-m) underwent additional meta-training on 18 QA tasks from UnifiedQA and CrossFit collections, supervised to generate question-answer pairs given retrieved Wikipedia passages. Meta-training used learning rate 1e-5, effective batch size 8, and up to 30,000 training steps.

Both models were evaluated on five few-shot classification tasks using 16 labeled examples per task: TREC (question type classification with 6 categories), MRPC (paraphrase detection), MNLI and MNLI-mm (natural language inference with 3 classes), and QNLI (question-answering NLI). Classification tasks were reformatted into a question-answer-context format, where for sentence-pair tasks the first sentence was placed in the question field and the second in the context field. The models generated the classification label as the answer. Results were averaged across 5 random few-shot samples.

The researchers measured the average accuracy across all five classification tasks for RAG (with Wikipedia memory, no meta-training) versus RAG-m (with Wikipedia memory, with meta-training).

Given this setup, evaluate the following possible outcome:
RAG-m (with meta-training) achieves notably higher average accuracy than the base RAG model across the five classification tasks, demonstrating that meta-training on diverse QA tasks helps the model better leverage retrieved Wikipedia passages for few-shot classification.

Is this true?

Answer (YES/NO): YES